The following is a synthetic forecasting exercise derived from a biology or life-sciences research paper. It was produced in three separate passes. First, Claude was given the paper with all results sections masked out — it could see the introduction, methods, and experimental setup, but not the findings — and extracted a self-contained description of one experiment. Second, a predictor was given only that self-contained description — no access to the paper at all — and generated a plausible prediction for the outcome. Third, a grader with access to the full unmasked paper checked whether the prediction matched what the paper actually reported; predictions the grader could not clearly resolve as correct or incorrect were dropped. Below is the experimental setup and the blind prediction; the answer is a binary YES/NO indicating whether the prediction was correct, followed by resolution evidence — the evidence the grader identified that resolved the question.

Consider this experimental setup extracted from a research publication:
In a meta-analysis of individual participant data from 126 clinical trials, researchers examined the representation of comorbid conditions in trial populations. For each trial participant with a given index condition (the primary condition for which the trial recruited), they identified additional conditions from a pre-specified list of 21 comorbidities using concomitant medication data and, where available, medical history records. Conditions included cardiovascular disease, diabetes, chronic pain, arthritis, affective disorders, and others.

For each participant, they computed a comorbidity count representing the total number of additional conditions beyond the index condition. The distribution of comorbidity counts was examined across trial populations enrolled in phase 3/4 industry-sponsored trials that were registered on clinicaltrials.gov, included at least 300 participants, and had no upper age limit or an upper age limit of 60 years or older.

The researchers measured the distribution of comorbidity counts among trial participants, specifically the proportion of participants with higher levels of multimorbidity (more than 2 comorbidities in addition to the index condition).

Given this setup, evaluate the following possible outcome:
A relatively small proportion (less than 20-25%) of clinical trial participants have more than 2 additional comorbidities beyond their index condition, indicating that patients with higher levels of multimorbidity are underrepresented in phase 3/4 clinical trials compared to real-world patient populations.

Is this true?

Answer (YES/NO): YES